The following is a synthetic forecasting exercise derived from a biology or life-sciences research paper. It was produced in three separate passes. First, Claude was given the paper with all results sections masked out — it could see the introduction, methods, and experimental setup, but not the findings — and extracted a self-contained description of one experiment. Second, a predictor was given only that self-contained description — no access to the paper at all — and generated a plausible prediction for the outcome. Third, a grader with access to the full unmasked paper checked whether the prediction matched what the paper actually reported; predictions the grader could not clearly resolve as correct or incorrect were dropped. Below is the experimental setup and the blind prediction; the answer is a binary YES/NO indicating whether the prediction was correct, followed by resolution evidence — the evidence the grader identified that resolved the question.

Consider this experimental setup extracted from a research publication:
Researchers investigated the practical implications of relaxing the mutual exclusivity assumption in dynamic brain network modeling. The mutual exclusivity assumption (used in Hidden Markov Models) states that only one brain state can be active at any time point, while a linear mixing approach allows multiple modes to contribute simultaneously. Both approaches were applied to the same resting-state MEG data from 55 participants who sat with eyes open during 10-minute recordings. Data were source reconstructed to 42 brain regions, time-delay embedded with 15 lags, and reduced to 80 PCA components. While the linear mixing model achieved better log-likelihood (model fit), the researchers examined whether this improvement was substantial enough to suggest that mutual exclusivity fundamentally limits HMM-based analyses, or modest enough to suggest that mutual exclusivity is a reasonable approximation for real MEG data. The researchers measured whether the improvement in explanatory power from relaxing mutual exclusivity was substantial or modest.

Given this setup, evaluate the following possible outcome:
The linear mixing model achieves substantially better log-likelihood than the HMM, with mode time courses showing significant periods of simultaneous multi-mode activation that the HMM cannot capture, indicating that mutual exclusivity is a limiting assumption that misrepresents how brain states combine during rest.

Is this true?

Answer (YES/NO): NO